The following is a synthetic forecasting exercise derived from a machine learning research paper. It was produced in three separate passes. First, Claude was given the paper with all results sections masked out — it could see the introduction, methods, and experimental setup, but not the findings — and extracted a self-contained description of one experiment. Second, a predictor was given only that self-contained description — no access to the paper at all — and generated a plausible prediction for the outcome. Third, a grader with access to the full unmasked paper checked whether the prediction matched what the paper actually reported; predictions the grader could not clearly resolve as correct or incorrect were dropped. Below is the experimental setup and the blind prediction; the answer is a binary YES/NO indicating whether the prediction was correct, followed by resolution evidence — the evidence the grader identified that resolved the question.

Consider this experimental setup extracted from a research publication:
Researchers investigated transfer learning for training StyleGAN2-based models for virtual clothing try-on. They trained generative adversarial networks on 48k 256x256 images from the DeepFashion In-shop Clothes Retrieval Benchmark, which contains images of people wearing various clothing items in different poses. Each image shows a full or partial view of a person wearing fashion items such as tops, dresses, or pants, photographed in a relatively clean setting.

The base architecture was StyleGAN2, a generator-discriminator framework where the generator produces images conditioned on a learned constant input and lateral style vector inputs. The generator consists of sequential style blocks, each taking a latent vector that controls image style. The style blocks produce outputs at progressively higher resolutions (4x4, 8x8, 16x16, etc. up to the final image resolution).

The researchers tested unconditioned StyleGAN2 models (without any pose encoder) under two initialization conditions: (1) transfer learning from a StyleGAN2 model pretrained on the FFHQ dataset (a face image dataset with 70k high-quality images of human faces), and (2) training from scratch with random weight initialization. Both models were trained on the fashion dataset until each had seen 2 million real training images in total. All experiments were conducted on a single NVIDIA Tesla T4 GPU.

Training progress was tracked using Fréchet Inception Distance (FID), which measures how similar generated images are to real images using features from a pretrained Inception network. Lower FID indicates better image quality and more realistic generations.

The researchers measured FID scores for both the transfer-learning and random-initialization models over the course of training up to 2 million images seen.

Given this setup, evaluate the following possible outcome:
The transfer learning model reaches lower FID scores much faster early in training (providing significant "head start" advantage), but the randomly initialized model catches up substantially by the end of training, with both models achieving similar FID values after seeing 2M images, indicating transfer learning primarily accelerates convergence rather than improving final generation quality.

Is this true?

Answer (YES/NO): NO